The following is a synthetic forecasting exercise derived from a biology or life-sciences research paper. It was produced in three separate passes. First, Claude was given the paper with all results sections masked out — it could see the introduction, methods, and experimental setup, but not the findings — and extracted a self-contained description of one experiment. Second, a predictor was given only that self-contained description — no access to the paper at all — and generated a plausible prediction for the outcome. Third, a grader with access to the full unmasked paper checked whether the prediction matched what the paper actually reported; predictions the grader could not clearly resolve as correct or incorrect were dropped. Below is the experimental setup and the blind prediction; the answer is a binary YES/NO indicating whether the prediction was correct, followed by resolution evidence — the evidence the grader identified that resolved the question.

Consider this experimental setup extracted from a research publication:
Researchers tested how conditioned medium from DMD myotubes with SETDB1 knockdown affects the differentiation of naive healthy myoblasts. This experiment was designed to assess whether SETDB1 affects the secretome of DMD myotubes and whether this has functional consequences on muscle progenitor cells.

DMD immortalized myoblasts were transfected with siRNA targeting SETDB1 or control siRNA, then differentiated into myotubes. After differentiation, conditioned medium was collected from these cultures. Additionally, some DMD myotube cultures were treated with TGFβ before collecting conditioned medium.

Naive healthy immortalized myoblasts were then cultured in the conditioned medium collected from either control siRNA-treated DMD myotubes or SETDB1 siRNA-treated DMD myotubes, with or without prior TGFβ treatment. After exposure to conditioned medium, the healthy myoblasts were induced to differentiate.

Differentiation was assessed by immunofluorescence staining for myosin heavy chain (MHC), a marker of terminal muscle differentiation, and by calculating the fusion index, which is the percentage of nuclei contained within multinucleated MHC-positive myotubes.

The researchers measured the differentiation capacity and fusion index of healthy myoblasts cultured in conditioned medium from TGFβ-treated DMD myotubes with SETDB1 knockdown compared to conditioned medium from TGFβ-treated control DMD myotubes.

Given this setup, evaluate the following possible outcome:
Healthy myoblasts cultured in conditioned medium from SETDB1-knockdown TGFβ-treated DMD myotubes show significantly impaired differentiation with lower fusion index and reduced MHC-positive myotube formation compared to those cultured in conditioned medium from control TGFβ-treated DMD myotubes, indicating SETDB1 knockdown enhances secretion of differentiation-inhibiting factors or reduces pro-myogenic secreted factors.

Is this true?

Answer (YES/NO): NO